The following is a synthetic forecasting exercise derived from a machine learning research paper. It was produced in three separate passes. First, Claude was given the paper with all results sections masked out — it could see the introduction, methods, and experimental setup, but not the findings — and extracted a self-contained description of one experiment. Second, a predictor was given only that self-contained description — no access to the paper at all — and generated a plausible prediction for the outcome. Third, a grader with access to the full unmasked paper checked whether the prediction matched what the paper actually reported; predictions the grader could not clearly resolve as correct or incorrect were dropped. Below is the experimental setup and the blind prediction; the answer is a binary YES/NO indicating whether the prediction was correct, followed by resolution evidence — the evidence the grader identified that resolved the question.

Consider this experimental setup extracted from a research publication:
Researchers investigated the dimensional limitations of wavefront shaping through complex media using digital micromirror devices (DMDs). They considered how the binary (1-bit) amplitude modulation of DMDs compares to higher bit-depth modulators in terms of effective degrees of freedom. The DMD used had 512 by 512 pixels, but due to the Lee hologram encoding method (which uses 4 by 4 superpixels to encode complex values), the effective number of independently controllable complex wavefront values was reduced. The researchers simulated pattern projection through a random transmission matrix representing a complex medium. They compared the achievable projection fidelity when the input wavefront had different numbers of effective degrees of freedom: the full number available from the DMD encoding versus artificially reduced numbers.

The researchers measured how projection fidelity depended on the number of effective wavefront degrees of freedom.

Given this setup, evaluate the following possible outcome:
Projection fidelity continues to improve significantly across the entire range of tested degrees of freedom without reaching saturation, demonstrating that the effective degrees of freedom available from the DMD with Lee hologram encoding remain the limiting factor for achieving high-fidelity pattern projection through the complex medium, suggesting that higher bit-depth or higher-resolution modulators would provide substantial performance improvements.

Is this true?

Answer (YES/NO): NO